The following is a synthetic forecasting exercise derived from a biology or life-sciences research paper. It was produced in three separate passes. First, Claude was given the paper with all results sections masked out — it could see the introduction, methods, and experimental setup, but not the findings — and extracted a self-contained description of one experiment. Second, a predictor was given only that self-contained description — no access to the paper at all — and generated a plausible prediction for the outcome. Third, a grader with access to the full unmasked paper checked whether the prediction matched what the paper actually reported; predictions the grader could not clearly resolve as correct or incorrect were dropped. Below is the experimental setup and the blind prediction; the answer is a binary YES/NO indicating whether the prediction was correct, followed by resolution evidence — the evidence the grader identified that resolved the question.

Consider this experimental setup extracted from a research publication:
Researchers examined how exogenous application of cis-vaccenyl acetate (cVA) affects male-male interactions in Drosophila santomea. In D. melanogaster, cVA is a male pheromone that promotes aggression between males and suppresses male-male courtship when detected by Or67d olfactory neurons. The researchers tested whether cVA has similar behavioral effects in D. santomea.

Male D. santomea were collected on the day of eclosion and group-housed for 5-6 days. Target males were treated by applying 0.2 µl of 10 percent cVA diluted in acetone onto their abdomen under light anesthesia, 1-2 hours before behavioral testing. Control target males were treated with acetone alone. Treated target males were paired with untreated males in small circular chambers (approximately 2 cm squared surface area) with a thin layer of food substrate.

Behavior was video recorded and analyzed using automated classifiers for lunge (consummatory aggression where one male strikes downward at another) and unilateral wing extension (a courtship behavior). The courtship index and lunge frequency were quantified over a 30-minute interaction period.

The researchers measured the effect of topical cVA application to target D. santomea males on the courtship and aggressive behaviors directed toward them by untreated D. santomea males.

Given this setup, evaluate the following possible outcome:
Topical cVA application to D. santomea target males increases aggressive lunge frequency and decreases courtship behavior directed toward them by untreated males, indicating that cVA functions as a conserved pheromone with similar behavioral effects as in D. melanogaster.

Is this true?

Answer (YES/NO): NO